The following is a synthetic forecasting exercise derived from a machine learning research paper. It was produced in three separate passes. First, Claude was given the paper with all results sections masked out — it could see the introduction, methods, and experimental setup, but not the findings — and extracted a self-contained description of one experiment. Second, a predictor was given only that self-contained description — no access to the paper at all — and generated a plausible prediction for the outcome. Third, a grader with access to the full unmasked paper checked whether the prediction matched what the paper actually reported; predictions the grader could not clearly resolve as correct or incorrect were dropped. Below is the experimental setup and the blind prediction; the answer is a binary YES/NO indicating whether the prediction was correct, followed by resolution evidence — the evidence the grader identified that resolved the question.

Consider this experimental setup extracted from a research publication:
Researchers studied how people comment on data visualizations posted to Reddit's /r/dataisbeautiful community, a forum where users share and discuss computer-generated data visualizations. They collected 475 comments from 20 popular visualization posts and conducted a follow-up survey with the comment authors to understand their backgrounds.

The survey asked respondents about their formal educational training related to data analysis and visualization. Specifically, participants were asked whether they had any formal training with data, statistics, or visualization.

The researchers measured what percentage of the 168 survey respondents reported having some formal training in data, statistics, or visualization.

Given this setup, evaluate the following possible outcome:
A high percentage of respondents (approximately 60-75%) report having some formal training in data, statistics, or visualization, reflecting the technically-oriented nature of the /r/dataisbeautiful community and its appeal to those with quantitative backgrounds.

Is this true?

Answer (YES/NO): NO